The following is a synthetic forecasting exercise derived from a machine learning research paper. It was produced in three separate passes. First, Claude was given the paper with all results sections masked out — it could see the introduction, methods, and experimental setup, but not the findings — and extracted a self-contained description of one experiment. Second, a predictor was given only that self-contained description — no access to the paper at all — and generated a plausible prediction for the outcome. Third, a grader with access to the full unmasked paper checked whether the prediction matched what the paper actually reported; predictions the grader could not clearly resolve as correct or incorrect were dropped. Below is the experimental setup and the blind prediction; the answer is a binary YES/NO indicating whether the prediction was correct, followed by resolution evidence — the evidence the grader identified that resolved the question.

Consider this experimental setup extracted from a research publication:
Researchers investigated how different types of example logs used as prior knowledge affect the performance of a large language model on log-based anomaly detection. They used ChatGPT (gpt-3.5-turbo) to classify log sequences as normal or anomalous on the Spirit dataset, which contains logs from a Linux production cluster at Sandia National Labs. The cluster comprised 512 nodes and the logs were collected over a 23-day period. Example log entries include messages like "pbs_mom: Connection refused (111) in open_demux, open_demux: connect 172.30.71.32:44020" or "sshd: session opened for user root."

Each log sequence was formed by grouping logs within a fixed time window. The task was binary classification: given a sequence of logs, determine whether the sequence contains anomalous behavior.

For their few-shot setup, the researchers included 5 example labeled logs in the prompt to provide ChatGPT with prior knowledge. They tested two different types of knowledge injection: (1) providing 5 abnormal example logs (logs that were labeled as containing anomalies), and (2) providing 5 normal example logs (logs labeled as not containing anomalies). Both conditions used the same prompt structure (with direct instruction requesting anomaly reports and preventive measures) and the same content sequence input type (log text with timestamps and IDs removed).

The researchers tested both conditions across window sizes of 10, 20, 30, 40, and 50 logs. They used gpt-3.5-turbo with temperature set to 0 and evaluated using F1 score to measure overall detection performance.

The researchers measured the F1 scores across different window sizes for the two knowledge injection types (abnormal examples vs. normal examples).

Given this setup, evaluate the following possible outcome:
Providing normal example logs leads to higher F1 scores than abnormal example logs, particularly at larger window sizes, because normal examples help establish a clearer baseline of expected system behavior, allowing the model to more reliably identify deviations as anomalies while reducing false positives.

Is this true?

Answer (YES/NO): NO